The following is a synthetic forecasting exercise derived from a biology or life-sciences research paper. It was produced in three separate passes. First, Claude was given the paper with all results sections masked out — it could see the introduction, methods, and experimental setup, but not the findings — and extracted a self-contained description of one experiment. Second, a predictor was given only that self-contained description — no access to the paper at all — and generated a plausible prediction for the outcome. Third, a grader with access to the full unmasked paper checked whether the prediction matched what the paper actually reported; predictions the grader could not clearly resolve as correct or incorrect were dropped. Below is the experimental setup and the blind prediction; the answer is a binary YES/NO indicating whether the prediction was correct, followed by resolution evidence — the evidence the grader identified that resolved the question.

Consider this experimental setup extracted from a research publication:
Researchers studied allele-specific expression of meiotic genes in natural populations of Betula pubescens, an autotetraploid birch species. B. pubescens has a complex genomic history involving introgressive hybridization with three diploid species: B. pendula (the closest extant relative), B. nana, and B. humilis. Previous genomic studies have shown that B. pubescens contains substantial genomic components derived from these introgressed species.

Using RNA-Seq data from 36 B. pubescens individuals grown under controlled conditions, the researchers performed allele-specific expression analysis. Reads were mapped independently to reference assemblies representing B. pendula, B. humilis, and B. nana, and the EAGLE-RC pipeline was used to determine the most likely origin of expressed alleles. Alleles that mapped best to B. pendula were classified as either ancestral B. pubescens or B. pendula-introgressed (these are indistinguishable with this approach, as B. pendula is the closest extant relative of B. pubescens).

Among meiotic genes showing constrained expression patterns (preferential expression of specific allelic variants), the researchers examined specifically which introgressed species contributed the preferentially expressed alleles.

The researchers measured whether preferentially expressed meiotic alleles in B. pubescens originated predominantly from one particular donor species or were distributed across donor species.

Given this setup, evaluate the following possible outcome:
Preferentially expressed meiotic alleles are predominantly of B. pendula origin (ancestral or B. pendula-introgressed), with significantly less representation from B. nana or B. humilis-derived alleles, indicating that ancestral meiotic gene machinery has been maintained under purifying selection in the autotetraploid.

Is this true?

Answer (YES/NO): NO